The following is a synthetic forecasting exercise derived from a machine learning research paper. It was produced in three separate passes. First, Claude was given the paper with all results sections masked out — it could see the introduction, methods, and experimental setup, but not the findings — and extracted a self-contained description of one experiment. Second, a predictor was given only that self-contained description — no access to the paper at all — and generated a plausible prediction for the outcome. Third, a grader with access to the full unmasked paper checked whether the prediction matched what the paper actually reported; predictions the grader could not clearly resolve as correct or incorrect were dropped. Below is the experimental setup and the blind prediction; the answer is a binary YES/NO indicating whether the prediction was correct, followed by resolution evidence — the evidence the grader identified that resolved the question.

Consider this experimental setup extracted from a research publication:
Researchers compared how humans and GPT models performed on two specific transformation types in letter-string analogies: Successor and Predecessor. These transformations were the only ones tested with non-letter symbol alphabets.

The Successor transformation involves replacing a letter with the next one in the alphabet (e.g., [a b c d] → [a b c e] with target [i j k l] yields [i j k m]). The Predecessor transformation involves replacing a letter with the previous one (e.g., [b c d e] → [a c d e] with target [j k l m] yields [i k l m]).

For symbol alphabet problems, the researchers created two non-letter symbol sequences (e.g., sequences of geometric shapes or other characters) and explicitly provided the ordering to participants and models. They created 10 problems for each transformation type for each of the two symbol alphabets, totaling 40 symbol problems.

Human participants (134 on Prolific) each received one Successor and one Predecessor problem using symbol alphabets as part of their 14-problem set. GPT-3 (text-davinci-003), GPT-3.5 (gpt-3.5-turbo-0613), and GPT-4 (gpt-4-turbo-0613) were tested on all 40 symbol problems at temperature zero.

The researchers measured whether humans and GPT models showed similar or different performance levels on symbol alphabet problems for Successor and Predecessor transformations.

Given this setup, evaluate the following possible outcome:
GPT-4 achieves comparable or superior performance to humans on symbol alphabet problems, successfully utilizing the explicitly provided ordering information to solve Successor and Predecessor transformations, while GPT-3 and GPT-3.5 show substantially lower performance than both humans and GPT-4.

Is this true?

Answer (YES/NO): NO